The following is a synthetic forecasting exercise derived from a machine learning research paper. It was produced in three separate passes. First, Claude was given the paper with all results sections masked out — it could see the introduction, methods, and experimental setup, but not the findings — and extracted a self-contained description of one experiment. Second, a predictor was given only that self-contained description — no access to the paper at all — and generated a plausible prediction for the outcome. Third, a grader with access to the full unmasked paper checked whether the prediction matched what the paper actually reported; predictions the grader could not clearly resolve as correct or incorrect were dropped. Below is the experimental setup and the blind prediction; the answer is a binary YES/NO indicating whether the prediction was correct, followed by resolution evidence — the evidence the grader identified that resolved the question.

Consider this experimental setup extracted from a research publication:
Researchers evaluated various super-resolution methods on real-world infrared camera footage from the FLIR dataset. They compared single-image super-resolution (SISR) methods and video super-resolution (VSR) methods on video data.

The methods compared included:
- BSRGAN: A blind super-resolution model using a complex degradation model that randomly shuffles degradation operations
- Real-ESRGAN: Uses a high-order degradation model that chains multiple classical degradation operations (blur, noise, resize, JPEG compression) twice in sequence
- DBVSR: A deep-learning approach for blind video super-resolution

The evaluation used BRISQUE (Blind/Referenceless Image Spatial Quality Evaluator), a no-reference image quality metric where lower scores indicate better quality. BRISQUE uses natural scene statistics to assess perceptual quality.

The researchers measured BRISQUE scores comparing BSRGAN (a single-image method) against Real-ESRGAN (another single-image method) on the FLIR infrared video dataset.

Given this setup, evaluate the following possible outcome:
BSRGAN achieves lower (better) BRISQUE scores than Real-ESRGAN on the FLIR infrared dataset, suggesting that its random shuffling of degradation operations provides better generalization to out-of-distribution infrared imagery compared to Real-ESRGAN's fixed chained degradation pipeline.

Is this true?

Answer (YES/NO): YES